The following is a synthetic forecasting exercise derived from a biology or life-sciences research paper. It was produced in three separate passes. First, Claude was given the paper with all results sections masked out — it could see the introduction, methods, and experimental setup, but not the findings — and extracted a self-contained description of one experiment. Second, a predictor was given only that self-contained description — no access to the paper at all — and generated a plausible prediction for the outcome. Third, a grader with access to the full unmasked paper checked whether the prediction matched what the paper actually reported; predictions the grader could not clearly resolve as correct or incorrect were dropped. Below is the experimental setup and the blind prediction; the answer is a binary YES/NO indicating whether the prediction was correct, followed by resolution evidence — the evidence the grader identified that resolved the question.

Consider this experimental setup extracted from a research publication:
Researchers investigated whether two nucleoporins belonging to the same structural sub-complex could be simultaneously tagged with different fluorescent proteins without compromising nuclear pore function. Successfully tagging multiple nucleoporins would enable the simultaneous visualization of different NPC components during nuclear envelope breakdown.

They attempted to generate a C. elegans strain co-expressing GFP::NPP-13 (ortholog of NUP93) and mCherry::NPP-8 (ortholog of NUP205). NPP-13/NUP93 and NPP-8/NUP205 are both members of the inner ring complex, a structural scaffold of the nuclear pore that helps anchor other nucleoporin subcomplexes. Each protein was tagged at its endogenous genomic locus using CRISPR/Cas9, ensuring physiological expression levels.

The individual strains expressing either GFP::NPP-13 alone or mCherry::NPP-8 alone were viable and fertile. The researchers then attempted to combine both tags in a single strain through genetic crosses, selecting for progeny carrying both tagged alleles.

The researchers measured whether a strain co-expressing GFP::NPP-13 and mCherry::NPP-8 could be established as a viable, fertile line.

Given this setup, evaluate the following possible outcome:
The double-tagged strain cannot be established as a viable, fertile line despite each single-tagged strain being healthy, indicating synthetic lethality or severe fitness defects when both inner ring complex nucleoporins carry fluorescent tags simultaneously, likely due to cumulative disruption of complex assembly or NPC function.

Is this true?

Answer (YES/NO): YES